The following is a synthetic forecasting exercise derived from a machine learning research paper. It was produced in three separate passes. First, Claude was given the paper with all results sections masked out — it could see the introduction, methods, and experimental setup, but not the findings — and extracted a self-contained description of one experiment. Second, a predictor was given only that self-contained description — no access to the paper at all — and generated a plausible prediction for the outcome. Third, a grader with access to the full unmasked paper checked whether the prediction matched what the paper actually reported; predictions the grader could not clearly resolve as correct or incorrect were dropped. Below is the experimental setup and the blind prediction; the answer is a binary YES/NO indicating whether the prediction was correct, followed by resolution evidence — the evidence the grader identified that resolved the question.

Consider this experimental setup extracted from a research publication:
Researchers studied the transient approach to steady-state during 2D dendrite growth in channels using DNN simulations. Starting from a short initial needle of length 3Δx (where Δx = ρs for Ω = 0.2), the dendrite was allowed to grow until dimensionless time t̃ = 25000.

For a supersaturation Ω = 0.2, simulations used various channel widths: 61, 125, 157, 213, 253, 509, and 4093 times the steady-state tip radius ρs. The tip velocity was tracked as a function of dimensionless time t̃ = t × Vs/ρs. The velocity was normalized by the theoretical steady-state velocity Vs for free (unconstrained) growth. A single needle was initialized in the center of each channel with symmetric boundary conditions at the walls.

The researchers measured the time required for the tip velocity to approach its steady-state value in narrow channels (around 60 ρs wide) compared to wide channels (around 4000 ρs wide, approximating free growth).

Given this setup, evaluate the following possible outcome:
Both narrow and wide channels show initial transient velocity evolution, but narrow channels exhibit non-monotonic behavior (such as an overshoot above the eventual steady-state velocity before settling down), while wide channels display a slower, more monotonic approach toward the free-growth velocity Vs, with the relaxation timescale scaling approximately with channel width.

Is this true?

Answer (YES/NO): NO